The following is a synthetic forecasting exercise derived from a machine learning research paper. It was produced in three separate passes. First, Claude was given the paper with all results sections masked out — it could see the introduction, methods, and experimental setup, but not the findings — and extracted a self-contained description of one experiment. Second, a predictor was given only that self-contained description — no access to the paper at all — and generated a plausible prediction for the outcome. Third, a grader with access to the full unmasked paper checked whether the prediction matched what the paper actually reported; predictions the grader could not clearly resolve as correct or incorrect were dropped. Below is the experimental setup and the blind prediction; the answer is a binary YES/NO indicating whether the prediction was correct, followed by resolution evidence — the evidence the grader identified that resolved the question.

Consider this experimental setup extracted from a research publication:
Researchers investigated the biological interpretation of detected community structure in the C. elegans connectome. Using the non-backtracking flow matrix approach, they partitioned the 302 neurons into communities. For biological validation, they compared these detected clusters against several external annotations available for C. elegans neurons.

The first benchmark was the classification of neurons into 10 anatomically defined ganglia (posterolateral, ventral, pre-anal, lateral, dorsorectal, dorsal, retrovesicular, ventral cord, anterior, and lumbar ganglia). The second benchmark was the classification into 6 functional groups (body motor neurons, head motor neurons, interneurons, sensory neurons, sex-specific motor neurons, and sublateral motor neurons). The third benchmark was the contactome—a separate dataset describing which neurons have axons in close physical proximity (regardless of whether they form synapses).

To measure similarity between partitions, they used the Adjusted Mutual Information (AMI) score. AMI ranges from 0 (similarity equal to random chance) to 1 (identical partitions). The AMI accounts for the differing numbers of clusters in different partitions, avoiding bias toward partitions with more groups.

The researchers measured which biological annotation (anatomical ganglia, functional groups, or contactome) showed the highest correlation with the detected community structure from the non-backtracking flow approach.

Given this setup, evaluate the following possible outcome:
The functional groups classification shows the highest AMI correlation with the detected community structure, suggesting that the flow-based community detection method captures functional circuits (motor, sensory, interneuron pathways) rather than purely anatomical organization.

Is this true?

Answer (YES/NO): NO